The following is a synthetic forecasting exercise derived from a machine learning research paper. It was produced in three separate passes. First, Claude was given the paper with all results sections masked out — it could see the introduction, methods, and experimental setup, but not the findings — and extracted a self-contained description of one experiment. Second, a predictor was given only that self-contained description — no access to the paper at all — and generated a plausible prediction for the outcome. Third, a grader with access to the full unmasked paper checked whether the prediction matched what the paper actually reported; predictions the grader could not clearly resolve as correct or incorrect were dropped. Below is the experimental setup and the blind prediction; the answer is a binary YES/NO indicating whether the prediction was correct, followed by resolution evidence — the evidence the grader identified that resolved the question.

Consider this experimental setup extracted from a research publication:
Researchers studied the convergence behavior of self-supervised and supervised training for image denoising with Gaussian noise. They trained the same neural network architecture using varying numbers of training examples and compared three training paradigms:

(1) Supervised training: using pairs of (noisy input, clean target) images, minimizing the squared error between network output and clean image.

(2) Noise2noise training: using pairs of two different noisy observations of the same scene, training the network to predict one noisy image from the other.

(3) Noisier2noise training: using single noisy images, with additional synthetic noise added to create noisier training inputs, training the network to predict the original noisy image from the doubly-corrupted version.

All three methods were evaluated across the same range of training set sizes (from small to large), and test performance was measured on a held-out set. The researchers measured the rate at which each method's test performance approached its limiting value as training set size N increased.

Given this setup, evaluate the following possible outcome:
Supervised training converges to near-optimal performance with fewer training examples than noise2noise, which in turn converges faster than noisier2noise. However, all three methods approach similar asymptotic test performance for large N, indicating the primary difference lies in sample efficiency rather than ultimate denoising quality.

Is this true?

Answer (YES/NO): NO